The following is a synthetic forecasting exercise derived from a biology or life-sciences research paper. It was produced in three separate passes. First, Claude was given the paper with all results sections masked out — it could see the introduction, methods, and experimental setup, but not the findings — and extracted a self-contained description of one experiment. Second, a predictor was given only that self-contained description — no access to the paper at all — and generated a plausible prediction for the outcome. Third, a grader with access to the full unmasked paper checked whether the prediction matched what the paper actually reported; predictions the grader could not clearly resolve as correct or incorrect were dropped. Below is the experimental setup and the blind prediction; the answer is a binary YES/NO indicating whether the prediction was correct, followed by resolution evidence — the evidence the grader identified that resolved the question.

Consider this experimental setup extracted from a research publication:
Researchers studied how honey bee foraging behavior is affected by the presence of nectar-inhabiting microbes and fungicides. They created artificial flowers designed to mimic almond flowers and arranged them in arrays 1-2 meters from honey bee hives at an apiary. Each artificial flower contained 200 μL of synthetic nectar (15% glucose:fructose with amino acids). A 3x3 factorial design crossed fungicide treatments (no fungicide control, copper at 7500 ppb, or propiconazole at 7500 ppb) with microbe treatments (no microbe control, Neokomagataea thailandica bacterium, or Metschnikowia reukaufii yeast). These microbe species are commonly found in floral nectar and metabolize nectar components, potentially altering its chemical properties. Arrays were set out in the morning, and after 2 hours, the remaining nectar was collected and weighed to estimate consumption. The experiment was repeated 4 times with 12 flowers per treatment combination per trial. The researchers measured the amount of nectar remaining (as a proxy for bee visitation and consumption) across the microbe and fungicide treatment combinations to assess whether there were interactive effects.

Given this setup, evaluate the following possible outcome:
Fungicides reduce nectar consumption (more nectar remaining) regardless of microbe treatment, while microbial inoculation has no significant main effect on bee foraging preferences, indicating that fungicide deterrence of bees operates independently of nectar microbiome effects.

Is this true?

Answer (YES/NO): YES